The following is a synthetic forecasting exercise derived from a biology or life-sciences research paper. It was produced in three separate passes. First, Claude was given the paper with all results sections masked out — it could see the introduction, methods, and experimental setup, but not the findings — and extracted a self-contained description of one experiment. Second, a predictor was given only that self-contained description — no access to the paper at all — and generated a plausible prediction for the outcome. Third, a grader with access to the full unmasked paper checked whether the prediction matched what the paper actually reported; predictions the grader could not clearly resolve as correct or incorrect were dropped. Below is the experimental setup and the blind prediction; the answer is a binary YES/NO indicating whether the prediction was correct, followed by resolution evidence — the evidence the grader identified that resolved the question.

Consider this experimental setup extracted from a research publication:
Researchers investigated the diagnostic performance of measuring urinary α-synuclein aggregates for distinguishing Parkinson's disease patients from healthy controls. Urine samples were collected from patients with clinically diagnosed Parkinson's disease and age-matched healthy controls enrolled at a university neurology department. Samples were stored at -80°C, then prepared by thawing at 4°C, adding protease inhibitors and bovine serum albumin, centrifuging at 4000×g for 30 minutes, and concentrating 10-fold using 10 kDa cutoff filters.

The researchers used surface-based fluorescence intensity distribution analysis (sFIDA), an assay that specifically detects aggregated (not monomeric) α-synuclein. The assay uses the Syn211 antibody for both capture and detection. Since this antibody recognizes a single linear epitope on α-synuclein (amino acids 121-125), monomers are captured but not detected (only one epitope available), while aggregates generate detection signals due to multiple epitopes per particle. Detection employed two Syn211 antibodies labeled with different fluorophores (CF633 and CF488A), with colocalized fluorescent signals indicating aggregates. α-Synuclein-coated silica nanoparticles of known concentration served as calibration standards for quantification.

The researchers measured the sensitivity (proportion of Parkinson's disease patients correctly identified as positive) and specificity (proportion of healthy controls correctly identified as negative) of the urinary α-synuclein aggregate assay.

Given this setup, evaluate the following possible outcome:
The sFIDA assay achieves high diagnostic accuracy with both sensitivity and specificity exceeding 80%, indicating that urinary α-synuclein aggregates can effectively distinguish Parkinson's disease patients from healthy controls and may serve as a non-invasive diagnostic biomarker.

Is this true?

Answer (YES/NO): NO